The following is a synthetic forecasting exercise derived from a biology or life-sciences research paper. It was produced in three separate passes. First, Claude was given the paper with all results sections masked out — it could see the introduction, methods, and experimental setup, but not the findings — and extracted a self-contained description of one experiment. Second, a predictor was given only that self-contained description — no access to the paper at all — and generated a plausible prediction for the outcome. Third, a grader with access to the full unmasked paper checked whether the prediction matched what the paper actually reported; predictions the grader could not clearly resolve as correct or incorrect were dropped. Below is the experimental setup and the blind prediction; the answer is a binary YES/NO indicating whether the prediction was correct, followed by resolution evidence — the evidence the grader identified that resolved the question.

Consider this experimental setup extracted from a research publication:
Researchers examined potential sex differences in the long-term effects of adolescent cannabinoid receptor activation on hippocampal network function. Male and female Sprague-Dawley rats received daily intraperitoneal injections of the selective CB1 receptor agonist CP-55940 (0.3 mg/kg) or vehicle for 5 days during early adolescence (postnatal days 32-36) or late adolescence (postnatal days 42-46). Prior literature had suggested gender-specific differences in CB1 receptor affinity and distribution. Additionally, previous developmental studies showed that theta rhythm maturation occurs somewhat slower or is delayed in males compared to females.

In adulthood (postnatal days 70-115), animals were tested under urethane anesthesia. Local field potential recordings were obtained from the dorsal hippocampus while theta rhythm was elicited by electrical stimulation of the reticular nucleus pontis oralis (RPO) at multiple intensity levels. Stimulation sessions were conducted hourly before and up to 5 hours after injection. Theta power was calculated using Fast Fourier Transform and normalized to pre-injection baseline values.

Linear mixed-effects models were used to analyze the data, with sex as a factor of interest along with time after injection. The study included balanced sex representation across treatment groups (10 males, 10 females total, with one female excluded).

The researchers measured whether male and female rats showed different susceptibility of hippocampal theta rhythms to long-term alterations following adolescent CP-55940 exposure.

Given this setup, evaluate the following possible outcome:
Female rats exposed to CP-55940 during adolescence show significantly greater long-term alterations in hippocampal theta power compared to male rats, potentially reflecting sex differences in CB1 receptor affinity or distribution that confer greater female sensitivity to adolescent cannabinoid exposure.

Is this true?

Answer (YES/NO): NO